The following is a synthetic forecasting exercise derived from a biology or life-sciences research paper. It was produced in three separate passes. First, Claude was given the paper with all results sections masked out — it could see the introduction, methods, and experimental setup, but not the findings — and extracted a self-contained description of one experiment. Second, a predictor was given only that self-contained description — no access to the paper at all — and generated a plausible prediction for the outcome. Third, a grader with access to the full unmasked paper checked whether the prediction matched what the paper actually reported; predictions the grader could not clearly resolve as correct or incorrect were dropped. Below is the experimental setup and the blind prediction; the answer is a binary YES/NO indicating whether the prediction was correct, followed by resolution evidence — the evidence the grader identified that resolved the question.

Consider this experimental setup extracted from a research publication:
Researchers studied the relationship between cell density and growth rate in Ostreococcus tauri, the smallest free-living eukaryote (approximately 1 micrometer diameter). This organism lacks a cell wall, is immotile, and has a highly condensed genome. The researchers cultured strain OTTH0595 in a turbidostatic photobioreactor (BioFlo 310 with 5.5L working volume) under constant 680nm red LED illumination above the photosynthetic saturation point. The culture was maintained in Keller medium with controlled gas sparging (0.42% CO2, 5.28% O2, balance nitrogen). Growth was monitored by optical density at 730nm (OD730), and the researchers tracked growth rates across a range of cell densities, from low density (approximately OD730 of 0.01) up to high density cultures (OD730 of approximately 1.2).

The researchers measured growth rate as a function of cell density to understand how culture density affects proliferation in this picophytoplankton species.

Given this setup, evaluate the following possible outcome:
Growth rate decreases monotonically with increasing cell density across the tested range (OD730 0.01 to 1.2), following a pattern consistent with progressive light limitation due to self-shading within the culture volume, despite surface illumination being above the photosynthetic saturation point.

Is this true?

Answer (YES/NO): NO